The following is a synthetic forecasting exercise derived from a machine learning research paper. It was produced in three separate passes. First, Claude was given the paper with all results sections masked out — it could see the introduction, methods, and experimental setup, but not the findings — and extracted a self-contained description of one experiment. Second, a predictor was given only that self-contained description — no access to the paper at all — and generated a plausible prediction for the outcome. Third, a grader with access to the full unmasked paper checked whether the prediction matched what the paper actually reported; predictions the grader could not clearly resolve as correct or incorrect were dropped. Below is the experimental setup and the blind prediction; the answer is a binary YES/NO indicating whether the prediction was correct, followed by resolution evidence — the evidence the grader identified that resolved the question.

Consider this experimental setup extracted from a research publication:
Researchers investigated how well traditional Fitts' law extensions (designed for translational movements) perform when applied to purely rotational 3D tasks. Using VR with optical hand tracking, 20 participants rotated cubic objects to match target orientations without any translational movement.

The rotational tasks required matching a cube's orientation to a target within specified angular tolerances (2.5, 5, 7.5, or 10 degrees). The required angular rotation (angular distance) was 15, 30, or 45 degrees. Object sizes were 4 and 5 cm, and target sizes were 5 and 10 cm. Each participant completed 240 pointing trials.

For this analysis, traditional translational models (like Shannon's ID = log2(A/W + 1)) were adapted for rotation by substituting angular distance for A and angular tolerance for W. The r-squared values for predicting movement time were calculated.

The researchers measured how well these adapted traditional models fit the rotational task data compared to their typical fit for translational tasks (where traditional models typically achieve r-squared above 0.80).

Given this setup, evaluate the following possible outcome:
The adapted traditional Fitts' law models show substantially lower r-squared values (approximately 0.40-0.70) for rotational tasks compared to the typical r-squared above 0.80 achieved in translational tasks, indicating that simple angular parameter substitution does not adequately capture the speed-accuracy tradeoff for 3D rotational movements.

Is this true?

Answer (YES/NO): YES